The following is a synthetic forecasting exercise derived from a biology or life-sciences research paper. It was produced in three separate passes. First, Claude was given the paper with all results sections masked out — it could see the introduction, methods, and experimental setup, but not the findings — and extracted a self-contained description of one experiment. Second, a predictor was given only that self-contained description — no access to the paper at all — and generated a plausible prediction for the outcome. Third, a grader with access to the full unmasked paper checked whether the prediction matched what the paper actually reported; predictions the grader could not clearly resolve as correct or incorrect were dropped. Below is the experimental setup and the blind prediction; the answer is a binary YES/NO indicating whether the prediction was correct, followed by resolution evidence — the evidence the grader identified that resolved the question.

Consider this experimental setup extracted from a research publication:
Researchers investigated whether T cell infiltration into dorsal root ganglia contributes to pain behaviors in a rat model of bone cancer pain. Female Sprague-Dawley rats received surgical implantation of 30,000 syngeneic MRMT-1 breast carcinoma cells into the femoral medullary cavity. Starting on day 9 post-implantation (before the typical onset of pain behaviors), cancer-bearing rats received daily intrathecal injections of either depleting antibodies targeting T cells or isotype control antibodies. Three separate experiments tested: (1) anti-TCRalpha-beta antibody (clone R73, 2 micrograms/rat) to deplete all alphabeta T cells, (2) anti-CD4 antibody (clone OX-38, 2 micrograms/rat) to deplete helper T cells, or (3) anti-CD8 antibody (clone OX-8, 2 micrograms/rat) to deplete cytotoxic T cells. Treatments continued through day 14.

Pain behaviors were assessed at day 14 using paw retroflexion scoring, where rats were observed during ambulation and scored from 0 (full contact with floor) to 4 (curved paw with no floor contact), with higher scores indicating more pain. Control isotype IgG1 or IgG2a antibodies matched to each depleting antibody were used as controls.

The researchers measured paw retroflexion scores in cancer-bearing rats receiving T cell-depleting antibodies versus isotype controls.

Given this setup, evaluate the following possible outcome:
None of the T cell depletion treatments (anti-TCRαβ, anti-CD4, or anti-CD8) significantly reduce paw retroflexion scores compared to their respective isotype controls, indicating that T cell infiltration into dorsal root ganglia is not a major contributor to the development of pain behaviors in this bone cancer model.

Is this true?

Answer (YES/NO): NO